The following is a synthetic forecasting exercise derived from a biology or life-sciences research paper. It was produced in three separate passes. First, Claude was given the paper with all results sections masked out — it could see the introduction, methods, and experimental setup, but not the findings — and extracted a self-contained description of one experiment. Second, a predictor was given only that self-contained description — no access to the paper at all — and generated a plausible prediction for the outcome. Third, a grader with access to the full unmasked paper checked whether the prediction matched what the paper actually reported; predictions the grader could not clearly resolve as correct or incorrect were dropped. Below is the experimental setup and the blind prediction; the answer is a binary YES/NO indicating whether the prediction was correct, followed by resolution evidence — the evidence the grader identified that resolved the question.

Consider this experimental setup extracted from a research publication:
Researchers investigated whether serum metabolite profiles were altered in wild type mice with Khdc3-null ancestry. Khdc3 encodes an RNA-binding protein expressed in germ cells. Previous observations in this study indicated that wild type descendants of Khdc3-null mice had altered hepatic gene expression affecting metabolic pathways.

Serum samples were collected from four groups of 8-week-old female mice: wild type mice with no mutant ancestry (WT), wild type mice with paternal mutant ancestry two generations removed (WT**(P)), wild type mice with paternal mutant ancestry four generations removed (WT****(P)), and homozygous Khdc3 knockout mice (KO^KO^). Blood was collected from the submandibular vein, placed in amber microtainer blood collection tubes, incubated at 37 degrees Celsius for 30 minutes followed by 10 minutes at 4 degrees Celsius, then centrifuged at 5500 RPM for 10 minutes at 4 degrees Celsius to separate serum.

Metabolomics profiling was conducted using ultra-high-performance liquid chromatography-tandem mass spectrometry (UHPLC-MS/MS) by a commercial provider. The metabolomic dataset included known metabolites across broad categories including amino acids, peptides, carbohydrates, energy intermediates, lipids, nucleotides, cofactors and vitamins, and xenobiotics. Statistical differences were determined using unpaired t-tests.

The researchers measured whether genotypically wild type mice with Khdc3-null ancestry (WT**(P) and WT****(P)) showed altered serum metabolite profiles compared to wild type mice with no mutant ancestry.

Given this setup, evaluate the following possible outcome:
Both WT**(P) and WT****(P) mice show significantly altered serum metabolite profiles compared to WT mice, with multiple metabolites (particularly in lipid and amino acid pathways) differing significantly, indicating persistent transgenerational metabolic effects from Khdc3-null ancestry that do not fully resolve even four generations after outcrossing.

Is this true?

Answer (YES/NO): NO